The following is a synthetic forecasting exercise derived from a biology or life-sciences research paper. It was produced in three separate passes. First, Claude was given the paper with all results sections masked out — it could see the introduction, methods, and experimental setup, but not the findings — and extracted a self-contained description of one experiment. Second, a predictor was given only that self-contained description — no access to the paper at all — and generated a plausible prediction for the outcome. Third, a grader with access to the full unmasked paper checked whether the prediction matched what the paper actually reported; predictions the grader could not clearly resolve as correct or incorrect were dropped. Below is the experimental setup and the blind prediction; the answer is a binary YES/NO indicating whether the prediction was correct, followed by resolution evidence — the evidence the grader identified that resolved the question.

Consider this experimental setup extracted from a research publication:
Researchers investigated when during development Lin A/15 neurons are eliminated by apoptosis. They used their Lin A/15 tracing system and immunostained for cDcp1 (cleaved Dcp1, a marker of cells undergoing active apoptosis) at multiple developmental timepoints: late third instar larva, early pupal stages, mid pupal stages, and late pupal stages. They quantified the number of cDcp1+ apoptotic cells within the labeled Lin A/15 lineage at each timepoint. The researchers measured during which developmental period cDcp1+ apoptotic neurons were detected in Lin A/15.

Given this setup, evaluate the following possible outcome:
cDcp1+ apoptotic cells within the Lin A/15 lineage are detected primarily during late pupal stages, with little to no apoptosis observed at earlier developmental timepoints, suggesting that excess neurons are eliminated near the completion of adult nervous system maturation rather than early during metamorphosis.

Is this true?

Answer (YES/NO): NO